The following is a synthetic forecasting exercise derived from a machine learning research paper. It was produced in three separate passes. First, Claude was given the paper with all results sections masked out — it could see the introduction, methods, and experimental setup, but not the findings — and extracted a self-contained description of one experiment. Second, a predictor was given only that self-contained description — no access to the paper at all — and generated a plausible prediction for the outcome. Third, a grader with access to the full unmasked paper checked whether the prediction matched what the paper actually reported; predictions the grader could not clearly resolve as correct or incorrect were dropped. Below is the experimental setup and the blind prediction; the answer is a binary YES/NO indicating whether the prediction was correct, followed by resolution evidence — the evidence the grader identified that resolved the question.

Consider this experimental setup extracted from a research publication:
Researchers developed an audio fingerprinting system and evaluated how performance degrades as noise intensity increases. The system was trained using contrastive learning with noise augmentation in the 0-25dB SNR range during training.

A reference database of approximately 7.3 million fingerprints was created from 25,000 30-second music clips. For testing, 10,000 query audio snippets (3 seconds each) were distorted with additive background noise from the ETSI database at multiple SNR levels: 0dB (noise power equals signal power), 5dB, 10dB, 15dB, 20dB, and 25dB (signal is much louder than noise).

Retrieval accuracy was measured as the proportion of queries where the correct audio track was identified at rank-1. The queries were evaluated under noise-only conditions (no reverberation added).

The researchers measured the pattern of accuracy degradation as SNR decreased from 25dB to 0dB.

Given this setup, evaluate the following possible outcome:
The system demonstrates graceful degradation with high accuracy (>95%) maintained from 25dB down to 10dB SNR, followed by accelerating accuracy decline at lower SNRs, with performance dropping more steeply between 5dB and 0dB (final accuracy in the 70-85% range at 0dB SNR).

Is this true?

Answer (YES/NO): NO